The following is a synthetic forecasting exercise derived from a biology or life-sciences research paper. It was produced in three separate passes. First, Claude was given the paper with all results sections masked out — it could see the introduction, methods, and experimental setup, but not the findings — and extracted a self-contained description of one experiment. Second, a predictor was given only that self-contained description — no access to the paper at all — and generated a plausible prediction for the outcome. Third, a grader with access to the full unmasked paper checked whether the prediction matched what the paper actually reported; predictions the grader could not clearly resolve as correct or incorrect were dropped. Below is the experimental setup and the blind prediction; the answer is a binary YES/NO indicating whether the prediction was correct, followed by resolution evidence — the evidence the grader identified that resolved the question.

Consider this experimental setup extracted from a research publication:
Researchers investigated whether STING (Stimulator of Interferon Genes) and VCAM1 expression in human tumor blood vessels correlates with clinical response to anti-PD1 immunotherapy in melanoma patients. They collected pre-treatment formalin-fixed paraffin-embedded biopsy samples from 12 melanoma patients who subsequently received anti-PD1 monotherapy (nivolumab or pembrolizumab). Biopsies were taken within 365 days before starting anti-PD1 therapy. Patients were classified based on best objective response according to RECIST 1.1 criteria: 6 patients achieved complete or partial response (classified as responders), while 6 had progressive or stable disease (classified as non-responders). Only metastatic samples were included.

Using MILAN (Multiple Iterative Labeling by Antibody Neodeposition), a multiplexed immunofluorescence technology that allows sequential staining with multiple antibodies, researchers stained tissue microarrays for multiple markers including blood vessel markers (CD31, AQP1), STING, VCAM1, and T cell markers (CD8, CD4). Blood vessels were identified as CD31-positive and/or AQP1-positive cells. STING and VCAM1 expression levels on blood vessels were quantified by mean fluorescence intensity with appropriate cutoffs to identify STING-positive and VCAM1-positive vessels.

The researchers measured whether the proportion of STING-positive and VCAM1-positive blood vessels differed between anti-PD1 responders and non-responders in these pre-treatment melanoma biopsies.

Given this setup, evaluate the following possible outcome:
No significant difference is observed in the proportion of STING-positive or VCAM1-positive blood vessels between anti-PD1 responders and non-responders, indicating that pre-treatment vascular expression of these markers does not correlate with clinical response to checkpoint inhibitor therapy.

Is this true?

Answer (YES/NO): NO